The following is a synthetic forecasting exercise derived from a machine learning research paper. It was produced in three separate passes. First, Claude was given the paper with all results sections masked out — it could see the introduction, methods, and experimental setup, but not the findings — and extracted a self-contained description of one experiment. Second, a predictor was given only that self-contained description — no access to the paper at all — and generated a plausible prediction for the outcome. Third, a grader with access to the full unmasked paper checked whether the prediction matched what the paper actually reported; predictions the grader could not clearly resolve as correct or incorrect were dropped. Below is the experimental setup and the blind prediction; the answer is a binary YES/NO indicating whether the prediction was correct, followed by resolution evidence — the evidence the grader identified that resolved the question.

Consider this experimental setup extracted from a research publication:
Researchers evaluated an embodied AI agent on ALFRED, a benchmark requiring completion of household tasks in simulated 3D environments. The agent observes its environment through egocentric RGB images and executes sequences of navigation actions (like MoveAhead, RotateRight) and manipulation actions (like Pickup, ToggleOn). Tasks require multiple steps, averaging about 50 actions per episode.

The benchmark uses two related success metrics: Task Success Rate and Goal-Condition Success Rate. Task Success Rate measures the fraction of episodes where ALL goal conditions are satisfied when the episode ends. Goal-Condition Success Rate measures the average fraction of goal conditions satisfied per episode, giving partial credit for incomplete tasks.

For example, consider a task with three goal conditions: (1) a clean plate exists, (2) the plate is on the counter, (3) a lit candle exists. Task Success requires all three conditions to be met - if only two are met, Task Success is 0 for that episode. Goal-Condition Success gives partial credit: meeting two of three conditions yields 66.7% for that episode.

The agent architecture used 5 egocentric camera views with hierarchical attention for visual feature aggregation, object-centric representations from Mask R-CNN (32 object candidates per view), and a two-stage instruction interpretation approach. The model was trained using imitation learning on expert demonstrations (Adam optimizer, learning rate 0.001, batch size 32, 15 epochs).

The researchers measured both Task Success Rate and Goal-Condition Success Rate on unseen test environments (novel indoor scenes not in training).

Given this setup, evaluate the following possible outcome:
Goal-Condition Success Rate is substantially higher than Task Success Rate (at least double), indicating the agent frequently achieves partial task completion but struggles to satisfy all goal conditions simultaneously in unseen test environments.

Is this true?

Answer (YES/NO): YES